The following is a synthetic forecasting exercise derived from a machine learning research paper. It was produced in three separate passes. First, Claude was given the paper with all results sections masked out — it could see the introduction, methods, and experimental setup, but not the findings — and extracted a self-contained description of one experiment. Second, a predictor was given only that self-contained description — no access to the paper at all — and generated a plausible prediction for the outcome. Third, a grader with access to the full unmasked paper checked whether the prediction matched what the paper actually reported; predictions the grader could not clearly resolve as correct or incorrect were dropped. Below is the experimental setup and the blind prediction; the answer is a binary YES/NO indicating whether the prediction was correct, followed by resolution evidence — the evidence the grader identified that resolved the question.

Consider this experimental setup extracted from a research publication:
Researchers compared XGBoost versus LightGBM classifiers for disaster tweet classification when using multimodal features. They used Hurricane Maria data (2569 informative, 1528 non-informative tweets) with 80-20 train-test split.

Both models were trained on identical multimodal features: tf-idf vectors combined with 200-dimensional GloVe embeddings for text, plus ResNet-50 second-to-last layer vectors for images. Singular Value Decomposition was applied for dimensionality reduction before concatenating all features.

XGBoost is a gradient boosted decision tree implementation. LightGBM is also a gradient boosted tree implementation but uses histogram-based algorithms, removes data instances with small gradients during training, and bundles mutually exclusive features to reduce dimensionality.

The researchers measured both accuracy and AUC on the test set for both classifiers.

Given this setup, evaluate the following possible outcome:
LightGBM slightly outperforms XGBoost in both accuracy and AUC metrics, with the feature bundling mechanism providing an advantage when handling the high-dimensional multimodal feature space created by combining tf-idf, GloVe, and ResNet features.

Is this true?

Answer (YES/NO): NO